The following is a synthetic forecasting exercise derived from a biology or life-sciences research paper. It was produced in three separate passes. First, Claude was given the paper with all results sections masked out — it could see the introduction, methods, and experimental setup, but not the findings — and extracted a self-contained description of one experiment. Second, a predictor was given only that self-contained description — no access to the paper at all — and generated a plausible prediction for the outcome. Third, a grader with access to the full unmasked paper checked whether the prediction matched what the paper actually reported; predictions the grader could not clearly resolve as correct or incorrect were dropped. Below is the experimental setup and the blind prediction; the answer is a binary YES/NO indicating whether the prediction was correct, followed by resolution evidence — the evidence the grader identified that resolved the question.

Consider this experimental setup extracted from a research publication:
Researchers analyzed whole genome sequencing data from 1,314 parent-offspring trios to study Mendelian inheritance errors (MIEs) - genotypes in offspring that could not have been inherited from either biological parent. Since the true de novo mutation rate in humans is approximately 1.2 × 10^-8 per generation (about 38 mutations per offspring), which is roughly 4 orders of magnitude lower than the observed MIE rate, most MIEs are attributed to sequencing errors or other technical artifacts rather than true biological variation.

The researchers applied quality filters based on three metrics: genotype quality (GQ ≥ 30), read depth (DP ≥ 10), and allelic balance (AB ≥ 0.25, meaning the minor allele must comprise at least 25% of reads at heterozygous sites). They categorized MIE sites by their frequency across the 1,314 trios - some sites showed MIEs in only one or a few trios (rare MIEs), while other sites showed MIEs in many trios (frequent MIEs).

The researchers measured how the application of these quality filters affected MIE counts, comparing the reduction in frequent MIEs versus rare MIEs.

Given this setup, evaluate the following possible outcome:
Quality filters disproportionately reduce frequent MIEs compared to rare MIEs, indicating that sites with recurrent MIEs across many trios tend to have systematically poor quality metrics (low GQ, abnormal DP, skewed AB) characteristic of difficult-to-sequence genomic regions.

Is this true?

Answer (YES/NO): YES